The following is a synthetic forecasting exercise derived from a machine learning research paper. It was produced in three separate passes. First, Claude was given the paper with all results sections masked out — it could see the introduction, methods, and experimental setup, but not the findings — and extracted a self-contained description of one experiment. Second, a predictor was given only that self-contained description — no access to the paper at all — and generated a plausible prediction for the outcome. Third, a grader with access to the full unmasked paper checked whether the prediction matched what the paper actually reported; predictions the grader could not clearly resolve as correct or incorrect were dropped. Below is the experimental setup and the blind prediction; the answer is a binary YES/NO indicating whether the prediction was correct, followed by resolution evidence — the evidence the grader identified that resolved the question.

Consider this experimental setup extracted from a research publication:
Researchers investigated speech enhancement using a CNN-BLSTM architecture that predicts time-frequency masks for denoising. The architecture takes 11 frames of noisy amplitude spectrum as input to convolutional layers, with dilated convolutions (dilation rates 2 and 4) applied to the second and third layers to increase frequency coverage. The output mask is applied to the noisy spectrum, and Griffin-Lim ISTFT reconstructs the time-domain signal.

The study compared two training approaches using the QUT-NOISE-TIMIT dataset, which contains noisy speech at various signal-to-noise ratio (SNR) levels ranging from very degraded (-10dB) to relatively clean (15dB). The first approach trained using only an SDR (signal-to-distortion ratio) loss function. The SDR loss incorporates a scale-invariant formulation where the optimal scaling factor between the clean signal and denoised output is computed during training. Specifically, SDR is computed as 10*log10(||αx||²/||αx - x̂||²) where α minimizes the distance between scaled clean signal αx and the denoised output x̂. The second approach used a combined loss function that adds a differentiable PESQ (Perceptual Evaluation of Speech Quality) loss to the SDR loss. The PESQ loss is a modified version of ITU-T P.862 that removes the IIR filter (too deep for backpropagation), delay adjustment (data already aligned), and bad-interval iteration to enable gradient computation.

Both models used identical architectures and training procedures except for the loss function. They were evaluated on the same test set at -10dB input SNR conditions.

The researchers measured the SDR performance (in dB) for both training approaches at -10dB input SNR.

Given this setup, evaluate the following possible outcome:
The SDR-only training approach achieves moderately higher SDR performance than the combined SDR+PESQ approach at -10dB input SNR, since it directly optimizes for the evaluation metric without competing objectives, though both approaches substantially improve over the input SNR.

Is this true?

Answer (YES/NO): NO